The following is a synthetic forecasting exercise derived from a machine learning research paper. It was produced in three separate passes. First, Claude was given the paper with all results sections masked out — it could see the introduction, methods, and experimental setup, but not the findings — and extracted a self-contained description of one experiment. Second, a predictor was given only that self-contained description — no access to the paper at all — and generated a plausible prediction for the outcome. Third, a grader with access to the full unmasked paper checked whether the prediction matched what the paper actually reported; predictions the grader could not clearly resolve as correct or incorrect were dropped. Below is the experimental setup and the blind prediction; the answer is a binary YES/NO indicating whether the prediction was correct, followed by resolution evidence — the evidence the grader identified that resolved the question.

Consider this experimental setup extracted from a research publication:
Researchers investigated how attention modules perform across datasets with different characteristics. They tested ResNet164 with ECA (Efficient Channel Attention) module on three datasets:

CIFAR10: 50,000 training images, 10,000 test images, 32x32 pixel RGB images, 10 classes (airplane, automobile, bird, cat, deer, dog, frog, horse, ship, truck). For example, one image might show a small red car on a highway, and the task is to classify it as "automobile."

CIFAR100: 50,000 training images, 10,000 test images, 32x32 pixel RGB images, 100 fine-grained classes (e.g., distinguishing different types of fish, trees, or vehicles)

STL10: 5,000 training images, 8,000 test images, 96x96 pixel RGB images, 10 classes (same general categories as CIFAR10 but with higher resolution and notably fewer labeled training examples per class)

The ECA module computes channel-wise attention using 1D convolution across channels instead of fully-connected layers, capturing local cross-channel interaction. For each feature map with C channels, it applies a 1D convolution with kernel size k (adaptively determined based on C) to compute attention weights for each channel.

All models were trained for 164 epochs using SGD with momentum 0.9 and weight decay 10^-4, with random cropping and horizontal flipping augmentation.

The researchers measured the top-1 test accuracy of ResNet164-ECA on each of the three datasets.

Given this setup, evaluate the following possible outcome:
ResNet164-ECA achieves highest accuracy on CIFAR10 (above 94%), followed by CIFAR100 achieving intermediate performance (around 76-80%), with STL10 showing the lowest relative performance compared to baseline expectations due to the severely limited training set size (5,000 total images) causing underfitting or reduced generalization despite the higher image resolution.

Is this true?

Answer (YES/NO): NO